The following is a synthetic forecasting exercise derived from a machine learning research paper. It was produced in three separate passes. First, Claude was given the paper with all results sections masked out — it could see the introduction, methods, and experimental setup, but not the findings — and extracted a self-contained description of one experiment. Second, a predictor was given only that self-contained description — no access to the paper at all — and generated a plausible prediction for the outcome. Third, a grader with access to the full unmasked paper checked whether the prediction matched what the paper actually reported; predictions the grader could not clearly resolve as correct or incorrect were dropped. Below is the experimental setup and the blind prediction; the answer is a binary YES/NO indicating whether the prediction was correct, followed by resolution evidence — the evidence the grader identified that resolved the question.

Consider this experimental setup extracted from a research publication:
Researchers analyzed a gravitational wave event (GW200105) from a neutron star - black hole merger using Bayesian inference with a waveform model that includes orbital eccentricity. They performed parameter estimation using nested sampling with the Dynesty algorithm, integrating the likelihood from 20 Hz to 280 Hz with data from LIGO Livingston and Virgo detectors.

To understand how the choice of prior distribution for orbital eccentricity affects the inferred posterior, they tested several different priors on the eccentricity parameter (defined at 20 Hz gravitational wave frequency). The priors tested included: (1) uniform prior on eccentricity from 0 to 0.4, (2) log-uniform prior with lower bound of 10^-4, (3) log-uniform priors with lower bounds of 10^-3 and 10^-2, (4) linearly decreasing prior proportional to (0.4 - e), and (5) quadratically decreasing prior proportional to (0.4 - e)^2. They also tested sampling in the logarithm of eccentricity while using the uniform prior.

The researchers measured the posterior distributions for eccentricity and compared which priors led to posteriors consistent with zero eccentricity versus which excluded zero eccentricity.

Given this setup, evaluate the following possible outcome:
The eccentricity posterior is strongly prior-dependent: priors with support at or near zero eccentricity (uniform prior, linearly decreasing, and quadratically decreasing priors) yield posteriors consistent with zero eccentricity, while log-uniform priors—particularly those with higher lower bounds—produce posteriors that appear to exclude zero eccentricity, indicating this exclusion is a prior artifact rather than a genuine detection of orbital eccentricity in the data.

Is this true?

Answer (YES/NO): NO